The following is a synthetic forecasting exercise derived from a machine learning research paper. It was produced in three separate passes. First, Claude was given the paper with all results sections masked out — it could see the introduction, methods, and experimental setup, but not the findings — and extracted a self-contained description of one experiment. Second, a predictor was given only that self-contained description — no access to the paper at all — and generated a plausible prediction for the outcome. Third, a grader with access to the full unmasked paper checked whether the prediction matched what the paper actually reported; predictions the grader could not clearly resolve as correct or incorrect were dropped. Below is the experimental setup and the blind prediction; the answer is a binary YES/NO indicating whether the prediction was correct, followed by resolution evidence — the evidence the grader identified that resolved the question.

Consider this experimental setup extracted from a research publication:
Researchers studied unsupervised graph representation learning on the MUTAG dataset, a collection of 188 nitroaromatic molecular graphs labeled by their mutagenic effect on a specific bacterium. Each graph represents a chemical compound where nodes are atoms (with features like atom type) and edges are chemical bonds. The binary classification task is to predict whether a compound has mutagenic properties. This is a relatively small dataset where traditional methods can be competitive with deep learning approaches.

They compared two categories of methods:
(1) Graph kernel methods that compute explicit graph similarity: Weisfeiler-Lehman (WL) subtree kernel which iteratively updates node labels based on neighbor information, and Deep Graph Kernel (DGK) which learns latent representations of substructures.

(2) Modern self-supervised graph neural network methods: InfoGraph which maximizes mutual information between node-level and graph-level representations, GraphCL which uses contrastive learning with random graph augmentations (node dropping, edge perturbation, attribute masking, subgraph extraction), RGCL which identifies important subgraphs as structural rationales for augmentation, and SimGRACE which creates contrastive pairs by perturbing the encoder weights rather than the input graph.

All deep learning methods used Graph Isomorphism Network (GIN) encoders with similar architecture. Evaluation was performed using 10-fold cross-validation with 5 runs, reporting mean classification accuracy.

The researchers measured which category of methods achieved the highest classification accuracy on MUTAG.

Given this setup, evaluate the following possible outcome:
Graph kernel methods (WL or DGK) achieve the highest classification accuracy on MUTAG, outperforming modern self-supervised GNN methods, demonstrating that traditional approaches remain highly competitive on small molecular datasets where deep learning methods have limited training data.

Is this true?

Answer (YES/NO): NO